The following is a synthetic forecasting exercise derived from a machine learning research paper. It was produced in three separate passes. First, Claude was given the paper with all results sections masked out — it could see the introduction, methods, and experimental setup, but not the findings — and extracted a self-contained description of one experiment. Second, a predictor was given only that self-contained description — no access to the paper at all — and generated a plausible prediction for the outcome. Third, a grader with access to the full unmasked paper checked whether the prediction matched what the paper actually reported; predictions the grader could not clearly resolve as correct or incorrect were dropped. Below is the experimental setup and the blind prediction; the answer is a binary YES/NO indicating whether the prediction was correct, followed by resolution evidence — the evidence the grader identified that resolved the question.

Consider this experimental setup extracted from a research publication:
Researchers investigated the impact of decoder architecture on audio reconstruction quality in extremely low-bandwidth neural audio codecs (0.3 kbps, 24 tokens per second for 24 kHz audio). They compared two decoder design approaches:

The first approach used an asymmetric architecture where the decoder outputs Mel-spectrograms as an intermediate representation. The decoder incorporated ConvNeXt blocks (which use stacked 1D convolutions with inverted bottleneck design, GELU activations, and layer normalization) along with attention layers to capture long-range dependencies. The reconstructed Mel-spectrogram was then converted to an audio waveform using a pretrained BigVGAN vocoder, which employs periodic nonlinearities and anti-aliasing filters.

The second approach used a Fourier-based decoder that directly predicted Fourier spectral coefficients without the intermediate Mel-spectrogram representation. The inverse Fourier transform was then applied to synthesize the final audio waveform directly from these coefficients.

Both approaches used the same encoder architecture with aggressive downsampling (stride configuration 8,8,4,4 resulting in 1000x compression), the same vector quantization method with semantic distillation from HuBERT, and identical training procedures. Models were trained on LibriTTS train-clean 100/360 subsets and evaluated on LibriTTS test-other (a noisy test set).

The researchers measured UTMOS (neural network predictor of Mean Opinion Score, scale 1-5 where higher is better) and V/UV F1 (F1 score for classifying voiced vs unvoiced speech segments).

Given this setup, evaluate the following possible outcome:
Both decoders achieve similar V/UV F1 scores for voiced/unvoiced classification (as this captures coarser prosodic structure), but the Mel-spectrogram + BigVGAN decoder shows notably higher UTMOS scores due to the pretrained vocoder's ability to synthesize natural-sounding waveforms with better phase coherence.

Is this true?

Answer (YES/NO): YES